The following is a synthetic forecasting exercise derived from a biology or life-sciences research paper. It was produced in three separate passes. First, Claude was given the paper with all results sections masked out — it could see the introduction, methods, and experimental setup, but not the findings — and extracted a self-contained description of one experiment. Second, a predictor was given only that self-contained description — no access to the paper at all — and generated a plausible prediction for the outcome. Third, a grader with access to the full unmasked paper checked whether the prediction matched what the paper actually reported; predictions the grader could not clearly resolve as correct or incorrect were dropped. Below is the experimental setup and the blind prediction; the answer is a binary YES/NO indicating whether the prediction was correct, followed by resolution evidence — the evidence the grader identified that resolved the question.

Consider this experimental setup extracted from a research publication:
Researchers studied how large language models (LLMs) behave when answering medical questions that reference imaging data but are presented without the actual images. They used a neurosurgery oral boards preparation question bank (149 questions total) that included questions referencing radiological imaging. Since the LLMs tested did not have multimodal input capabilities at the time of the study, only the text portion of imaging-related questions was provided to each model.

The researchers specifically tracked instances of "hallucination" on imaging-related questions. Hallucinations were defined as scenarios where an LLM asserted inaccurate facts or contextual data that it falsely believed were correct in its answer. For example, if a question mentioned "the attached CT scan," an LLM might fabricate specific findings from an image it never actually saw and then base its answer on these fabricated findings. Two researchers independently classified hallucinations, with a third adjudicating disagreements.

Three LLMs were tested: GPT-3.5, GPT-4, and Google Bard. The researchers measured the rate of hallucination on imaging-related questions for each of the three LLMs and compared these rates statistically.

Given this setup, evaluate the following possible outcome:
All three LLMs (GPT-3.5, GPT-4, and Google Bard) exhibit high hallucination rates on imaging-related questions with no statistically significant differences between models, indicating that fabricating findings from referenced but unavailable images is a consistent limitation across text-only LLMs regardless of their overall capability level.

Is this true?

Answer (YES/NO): NO